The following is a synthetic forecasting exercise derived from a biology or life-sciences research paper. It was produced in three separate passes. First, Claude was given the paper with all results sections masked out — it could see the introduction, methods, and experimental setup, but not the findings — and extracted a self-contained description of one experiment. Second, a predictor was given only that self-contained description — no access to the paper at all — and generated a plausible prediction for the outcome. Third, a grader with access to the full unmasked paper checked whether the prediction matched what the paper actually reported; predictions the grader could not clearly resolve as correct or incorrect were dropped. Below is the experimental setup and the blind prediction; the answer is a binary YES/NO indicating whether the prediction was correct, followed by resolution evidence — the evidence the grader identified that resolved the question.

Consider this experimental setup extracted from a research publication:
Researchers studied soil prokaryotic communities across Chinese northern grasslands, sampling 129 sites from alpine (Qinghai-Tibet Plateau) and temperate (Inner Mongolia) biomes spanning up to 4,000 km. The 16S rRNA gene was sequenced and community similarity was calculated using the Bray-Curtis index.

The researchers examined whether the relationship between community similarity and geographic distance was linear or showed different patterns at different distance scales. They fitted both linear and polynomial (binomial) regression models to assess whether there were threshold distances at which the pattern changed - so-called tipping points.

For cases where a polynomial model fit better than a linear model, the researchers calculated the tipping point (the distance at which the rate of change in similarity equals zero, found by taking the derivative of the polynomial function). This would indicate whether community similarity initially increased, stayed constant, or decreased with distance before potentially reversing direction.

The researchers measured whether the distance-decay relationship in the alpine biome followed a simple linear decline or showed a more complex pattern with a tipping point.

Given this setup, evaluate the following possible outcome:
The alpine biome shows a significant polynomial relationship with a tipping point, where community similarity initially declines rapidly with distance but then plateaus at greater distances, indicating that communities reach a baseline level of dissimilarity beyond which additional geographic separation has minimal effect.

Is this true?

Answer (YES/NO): NO